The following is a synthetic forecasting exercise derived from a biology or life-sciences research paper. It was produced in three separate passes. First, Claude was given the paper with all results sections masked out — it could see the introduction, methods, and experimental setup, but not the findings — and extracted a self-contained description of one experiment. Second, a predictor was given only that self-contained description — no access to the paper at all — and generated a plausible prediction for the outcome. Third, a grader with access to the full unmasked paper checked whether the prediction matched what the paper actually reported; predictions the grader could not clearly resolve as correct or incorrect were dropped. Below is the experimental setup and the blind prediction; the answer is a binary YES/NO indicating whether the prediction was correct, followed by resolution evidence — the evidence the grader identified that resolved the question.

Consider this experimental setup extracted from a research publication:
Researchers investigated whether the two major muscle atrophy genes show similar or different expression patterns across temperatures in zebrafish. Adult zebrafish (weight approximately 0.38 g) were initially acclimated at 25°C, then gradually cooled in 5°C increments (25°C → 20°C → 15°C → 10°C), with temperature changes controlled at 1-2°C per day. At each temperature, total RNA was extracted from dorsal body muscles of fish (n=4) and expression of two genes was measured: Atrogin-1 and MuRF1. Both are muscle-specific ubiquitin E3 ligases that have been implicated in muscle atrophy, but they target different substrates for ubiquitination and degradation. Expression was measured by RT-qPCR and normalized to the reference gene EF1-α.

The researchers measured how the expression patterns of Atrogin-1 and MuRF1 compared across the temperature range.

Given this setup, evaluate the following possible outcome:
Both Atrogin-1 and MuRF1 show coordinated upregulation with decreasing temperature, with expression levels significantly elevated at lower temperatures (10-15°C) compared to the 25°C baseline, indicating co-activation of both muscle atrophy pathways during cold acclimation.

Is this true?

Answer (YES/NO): NO